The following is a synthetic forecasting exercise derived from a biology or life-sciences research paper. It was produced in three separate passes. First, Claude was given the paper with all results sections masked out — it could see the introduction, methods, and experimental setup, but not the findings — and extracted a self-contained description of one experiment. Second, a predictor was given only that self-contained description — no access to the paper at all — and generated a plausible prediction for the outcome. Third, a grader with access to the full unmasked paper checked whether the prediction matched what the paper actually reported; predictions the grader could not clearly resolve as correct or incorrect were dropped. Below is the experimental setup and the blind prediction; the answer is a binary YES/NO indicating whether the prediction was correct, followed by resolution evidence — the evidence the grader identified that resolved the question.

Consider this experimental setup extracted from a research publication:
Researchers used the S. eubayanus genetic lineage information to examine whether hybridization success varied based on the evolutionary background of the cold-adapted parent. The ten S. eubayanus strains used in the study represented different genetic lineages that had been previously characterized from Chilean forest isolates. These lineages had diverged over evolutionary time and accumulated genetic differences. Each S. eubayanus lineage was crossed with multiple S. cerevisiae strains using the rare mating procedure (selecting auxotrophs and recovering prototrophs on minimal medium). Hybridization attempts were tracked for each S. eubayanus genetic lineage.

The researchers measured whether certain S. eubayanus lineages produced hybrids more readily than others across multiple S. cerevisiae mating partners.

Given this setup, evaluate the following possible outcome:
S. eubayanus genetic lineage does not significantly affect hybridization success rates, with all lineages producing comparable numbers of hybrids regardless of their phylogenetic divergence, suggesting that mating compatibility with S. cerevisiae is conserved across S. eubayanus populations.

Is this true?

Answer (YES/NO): NO